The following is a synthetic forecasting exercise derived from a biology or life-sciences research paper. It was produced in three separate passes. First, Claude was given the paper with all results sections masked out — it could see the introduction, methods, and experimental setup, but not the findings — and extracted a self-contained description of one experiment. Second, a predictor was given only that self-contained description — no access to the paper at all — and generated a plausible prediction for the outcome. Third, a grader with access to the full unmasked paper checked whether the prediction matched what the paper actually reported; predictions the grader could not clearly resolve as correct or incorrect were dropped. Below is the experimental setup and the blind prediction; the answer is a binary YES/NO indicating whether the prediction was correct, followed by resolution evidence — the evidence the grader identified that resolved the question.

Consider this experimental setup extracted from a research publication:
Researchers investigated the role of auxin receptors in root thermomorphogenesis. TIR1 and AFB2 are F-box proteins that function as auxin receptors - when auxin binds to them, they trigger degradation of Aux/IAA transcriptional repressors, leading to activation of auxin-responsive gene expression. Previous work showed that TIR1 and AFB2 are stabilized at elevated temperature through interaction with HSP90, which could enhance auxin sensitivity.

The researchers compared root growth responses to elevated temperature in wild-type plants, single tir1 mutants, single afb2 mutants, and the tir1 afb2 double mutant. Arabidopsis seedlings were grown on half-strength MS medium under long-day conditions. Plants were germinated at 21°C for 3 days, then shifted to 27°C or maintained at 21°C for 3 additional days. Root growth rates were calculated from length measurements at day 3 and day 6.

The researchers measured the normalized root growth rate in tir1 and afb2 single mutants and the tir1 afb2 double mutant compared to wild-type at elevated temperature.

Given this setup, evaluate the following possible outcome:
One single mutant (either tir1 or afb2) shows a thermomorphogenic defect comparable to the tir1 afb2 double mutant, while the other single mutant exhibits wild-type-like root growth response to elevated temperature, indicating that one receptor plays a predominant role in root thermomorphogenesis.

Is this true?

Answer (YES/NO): NO